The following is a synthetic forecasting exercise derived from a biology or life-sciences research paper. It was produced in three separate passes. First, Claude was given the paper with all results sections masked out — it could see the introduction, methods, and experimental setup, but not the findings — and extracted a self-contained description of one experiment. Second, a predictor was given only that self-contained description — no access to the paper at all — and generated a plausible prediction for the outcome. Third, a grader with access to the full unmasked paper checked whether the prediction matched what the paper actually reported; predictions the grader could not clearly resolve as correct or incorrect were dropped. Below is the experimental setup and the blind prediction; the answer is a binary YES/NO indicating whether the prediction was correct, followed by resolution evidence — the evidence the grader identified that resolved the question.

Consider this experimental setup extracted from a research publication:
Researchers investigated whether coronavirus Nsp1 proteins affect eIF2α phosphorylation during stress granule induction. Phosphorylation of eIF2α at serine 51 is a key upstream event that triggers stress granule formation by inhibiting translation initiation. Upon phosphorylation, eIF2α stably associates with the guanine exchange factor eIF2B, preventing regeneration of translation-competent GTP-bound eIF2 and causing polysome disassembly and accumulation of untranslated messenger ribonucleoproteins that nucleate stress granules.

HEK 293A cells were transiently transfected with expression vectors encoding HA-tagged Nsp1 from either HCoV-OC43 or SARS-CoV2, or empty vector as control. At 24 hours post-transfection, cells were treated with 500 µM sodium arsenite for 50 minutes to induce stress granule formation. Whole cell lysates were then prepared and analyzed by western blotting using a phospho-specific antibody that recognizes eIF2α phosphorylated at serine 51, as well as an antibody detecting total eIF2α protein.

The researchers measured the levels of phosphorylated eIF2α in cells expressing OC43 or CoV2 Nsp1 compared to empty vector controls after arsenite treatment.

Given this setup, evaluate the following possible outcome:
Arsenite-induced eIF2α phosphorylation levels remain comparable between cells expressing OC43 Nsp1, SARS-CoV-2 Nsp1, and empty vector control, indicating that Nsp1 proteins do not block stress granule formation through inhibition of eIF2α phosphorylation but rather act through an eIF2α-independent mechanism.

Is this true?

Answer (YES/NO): NO